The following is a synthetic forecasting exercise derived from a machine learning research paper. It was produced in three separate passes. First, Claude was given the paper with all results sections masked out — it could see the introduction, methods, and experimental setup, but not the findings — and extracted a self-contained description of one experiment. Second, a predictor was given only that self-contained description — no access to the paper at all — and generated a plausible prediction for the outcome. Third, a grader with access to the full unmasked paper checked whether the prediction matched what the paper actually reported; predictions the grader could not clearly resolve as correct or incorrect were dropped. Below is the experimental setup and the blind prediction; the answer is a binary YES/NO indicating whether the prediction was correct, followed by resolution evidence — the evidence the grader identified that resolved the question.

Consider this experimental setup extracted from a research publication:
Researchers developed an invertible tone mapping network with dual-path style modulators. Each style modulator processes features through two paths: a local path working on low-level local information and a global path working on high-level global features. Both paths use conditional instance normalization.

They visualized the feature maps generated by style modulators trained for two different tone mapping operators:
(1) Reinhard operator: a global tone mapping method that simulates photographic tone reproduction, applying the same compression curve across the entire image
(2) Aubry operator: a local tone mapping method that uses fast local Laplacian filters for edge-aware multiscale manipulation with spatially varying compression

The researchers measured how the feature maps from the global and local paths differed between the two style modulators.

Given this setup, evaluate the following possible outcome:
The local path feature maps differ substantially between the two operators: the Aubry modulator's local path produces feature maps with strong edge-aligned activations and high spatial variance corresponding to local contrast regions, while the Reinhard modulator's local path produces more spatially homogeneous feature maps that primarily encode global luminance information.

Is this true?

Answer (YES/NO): NO